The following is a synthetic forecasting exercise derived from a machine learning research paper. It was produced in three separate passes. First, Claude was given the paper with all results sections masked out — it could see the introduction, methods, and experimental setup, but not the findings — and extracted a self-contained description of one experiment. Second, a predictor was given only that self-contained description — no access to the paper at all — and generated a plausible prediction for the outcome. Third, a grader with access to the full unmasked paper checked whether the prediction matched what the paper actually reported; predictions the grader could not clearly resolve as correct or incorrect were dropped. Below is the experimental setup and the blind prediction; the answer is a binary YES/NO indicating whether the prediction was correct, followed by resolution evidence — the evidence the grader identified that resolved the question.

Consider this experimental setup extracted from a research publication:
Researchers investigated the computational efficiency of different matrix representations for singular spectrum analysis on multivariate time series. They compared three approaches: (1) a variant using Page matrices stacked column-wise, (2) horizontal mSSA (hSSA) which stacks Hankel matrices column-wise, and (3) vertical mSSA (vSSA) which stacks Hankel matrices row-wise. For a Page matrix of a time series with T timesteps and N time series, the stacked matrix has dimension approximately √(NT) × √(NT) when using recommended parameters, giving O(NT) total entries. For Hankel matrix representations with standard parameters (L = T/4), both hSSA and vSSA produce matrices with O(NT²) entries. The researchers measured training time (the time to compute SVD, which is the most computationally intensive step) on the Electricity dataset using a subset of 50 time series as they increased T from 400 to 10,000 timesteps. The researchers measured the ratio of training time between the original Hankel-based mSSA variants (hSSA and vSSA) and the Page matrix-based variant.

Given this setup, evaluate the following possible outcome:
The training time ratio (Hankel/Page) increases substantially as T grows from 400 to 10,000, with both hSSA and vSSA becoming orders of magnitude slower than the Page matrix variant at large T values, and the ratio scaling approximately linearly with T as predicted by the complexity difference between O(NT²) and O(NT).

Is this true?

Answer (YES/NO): NO